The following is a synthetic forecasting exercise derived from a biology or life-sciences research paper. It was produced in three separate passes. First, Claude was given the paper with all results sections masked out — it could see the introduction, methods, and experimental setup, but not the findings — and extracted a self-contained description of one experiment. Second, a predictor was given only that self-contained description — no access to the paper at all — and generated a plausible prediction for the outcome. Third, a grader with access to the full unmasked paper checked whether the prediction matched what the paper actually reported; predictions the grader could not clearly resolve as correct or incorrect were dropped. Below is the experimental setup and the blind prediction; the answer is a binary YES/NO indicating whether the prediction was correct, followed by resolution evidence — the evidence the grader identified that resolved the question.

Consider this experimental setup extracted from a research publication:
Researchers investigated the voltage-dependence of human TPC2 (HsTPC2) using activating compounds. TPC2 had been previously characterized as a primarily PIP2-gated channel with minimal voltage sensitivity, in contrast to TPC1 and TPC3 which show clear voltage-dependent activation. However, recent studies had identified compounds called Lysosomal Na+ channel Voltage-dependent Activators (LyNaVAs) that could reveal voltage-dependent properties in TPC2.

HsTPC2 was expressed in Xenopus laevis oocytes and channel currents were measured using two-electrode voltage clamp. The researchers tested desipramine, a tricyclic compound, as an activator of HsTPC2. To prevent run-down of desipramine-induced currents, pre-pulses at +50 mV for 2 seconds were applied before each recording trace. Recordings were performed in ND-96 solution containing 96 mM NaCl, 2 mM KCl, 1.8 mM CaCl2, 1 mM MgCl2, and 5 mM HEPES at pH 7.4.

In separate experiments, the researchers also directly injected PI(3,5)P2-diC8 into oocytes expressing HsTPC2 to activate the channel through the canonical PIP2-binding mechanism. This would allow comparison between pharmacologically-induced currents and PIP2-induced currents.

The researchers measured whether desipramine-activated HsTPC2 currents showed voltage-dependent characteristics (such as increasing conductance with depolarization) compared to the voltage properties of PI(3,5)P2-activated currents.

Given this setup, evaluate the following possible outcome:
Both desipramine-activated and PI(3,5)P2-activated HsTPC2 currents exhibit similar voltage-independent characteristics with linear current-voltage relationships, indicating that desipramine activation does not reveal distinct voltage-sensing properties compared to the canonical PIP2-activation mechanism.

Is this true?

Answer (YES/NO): NO